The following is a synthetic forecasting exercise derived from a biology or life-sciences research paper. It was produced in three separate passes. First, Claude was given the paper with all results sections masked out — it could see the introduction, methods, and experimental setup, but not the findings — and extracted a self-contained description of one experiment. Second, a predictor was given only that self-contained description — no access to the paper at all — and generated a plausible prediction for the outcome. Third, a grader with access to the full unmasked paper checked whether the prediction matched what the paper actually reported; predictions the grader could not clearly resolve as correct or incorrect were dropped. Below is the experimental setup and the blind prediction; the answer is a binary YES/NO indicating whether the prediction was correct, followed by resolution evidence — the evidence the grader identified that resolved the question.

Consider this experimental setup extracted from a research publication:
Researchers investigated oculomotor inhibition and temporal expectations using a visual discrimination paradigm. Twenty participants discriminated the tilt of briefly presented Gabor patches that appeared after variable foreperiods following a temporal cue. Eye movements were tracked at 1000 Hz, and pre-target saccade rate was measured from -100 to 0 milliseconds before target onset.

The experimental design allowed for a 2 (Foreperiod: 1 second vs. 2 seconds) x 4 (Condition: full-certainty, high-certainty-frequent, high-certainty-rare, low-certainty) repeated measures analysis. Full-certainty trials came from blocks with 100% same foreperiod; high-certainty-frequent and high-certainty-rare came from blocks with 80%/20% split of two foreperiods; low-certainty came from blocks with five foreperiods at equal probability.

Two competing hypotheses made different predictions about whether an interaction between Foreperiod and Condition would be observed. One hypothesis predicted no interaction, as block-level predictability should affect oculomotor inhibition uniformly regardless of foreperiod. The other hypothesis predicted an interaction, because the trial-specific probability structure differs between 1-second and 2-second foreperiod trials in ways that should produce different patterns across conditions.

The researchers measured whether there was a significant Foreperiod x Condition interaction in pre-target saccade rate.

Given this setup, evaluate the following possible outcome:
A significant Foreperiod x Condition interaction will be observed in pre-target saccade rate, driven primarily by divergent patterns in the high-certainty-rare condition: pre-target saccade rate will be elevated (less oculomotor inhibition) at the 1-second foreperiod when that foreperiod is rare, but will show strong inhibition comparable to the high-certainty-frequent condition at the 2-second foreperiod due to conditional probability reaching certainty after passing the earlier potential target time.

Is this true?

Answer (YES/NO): YES